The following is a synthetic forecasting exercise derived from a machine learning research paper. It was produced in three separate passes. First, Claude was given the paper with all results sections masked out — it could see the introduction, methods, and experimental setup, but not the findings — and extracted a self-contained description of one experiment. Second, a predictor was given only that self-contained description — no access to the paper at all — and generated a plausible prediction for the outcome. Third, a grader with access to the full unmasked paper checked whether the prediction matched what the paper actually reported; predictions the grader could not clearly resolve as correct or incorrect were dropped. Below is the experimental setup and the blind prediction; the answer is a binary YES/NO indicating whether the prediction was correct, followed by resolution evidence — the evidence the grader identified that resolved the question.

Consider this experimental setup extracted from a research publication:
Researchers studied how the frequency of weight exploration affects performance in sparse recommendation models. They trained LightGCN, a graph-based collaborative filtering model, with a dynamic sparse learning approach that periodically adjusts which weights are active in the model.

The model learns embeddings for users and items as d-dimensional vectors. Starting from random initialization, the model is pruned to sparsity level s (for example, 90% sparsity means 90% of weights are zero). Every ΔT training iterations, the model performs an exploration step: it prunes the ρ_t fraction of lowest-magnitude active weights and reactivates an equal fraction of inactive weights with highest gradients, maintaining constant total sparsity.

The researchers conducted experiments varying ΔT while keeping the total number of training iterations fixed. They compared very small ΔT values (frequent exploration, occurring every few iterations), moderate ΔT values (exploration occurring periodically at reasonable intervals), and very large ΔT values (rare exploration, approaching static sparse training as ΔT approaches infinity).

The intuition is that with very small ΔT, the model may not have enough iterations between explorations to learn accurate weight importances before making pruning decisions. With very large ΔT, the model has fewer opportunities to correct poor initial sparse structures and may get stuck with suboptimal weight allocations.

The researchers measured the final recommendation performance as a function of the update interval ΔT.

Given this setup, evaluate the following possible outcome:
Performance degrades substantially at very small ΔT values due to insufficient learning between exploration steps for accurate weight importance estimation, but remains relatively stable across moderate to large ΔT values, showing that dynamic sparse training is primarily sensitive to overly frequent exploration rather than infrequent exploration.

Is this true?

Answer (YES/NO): NO